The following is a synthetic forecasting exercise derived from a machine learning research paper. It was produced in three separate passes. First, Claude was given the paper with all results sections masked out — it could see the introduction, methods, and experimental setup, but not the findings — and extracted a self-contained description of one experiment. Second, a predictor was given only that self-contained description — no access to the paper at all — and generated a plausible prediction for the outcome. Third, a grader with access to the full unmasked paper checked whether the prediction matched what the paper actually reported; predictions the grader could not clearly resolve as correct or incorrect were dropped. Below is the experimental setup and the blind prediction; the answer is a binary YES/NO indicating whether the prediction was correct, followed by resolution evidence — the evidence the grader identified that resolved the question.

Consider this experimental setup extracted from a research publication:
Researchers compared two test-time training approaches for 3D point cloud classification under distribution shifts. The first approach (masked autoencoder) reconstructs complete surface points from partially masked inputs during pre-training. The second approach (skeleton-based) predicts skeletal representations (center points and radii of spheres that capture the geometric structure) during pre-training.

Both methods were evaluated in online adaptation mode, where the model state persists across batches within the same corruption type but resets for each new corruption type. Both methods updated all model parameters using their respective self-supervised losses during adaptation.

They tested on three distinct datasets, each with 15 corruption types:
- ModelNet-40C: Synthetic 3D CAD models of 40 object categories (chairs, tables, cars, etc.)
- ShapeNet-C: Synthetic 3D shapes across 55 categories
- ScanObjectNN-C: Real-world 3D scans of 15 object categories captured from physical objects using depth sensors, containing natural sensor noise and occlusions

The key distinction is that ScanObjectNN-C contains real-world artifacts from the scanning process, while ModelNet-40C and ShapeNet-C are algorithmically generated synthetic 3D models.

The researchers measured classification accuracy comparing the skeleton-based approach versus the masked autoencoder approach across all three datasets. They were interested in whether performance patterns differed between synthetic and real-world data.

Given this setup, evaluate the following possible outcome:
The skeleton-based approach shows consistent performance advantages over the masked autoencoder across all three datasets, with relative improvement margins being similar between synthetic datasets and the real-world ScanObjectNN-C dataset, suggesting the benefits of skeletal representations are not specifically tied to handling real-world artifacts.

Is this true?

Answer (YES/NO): NO